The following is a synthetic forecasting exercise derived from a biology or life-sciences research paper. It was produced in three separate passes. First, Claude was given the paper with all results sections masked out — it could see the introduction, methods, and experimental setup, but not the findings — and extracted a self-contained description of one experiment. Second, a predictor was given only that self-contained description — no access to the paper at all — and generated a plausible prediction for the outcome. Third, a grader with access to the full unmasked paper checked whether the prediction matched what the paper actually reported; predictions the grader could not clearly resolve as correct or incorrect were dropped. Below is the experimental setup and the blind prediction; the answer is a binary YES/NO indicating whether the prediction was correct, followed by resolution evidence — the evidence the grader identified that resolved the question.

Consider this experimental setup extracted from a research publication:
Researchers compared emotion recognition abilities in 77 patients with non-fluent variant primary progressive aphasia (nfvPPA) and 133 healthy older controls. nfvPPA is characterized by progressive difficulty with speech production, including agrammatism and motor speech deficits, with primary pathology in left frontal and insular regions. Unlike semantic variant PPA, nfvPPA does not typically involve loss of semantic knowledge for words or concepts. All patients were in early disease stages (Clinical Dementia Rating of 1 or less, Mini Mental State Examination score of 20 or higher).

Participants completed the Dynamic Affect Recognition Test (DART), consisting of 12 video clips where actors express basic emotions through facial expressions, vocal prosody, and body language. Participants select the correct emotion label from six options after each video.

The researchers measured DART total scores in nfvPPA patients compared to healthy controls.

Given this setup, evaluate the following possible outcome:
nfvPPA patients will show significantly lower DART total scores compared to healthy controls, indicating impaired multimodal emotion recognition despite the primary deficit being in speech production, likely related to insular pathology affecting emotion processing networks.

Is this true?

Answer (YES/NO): YES